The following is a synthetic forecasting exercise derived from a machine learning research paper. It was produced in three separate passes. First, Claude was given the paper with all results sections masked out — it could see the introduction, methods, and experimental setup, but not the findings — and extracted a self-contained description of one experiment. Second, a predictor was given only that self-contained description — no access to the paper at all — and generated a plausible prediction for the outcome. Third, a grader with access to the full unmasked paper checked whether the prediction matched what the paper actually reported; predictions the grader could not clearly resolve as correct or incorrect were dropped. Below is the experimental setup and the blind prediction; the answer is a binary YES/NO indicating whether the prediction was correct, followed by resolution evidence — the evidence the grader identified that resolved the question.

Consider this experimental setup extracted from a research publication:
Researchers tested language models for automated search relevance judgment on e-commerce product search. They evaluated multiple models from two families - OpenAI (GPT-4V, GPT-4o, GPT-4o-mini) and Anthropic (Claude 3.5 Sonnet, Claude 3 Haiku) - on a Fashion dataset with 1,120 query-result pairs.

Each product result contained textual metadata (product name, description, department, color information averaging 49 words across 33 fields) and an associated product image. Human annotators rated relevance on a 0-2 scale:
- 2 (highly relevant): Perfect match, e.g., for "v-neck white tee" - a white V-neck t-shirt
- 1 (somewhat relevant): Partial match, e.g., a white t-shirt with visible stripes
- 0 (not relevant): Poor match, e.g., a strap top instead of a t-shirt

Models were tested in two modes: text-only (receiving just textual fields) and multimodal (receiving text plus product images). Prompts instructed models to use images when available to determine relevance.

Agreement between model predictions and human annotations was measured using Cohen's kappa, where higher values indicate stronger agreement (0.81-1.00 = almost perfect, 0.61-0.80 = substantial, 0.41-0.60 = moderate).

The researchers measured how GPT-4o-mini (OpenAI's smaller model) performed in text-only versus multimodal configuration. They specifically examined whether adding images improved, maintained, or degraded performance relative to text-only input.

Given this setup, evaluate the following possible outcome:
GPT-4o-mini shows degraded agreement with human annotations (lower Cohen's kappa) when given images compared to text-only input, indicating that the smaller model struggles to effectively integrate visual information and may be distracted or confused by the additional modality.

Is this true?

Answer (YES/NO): NO